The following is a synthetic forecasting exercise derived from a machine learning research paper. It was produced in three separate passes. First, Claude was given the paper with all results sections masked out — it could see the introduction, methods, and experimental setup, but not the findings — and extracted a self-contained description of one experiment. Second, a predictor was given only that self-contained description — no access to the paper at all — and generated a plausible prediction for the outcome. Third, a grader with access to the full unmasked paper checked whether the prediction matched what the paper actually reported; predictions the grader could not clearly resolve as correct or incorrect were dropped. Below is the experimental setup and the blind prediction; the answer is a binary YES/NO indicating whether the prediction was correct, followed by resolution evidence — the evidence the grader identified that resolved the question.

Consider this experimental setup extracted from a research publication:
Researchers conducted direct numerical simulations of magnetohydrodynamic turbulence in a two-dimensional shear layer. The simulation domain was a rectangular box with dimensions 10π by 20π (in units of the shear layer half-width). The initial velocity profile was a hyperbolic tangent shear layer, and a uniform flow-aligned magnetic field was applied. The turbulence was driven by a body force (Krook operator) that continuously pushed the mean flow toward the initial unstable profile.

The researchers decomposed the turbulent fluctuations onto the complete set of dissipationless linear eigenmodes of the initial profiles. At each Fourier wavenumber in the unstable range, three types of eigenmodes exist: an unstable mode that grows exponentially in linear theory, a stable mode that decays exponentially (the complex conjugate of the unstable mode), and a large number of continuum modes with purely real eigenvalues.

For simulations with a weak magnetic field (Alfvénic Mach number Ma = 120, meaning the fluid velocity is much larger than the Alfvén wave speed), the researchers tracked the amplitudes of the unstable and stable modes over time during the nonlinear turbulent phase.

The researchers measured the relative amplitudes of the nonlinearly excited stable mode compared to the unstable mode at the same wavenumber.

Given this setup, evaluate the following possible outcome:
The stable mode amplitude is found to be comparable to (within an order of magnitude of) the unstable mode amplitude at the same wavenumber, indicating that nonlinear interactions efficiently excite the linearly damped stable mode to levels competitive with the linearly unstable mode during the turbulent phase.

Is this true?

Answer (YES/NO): YES